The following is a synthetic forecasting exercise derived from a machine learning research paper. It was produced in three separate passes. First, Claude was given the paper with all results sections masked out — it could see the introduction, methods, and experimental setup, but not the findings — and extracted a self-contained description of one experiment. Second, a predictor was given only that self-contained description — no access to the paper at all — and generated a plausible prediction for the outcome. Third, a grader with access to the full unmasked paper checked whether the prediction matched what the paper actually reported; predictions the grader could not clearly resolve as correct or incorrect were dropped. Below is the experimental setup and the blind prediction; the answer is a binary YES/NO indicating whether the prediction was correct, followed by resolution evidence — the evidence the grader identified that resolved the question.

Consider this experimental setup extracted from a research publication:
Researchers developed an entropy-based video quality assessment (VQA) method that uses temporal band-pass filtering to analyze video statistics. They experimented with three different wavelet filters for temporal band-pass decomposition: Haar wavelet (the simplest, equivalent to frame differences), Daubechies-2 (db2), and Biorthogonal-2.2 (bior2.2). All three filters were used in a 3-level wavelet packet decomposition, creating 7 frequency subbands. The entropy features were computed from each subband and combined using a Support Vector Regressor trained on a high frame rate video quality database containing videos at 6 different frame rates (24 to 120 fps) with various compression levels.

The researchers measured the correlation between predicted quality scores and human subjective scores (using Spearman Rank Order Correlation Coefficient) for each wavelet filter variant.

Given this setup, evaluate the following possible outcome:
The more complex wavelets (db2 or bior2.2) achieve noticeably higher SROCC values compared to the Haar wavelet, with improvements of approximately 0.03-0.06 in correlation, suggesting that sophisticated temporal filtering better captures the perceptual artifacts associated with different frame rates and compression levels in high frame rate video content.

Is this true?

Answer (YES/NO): NO